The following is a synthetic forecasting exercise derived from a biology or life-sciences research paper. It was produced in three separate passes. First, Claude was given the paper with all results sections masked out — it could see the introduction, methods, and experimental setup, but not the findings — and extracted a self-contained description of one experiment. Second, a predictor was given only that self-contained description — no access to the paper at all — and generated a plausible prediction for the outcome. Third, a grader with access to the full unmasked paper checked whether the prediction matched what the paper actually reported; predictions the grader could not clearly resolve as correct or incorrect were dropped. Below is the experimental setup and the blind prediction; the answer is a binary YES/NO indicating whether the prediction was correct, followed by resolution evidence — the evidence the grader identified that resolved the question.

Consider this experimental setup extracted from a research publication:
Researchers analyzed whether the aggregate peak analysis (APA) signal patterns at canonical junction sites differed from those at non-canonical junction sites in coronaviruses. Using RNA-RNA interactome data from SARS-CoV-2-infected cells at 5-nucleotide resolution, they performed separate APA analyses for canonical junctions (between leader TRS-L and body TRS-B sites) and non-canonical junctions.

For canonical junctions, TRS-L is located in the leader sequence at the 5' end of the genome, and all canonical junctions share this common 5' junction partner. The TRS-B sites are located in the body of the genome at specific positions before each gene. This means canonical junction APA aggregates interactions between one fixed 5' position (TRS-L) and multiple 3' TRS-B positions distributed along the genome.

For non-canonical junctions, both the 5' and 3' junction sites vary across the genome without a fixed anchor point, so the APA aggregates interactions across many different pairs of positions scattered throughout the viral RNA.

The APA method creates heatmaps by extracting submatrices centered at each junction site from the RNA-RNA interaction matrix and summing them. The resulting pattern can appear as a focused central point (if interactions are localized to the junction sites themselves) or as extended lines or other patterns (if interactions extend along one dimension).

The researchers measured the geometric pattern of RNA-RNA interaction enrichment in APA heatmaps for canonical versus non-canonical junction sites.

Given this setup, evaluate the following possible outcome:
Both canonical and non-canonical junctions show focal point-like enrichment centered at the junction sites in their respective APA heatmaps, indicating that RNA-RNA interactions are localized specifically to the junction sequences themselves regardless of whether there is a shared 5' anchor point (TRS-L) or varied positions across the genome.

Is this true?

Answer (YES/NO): NO